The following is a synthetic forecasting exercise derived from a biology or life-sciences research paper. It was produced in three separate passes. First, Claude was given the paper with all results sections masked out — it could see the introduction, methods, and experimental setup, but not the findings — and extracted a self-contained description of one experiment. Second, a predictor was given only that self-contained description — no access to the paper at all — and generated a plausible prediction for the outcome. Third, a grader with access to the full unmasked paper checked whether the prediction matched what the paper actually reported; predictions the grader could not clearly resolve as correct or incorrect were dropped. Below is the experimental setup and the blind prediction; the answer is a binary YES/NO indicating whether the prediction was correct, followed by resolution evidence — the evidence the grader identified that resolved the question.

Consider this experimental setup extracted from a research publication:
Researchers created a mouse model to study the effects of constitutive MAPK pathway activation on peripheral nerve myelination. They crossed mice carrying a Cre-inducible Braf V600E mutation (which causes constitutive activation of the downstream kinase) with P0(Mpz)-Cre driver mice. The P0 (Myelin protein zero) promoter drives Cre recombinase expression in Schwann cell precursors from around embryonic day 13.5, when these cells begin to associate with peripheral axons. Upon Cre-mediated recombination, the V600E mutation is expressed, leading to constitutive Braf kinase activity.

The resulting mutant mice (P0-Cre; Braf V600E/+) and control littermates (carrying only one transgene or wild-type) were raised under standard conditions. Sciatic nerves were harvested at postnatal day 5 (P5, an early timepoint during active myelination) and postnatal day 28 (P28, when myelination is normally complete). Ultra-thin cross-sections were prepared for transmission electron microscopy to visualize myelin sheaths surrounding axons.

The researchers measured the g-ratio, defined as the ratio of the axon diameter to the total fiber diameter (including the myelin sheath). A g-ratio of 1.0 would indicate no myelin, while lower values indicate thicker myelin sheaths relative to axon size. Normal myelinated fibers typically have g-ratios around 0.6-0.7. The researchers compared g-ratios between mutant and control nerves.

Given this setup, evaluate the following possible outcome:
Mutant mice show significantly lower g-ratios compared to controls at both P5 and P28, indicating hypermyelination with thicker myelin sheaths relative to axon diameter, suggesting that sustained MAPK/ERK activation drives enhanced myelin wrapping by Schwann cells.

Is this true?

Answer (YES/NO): NO